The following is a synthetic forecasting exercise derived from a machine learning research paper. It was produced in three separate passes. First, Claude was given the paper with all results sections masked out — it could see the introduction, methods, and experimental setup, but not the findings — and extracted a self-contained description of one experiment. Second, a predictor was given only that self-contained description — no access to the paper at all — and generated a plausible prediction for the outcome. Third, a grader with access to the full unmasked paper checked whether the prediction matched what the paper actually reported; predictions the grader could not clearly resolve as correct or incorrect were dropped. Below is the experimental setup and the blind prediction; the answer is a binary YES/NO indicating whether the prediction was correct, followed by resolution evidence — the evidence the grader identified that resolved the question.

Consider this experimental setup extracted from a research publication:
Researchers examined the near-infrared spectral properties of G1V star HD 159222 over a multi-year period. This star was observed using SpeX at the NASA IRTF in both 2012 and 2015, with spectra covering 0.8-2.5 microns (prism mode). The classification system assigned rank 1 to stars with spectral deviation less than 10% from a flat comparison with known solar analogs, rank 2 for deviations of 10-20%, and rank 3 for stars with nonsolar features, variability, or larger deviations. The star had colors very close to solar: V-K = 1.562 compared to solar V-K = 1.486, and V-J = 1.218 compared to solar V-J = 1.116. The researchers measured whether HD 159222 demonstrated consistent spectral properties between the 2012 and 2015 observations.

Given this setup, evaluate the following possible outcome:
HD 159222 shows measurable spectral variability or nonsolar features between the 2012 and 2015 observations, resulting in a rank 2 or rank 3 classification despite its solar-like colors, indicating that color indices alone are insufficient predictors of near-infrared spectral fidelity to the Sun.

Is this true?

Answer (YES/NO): YES